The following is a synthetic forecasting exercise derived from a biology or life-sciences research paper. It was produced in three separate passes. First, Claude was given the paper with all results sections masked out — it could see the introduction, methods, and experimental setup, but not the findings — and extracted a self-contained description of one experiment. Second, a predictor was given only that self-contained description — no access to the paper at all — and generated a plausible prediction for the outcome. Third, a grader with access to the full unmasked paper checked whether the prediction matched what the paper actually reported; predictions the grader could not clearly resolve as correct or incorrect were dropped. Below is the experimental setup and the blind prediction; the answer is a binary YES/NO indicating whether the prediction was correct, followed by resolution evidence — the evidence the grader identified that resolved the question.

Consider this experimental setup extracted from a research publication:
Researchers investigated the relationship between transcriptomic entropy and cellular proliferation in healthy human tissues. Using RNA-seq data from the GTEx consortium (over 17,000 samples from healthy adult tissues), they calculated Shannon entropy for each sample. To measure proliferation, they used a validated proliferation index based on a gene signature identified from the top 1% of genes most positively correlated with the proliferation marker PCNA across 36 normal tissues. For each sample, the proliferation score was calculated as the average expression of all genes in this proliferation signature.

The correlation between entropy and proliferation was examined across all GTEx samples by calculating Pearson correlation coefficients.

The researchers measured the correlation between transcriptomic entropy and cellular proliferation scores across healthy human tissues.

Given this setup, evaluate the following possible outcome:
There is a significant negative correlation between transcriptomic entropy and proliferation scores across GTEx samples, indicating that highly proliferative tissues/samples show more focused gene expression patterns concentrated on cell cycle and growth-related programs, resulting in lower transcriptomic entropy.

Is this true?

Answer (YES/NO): NO